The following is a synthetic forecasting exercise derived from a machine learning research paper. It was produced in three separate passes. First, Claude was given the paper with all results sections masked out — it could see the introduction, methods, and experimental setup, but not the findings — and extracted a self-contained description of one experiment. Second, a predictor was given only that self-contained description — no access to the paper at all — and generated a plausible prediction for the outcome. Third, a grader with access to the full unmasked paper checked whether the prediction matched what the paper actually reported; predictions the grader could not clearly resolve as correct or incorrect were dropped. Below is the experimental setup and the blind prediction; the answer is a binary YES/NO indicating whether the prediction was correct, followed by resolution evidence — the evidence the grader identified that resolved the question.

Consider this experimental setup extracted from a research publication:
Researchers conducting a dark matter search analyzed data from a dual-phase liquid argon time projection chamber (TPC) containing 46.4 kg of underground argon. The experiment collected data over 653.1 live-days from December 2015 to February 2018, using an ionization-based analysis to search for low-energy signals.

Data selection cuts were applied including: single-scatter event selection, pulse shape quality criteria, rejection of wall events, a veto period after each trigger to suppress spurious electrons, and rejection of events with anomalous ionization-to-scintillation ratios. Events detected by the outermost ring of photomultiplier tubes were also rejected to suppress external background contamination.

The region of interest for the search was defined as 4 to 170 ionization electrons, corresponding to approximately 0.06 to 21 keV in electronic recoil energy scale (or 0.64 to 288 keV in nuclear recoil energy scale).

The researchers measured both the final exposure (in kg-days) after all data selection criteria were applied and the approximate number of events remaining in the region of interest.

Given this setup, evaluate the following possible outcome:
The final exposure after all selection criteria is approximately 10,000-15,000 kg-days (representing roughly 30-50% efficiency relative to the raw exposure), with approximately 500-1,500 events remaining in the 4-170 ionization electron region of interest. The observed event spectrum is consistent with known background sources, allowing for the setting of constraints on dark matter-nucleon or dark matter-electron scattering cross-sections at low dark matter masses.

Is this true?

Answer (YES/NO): NO